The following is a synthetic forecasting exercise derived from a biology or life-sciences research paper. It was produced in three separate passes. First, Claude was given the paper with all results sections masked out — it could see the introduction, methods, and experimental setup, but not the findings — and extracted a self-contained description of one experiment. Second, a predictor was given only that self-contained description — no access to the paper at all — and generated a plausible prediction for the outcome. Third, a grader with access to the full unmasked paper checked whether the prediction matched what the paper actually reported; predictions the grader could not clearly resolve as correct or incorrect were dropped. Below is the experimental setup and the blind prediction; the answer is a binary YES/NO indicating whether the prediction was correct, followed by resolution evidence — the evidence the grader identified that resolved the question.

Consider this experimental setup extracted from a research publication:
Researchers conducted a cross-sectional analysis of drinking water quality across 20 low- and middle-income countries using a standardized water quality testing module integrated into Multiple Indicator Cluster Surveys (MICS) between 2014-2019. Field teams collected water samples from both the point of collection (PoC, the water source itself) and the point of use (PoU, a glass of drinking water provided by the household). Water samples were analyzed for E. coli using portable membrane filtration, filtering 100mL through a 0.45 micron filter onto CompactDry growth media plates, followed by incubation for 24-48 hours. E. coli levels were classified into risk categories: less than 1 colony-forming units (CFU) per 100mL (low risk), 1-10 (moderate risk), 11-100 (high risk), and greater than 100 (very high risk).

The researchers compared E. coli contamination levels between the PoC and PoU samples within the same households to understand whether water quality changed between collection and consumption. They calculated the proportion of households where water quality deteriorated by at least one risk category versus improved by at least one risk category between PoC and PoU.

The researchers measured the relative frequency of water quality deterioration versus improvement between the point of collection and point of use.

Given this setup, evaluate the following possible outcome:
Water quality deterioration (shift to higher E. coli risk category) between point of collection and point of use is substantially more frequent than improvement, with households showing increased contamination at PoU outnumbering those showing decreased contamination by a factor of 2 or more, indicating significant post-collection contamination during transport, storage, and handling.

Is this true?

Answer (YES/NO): NO